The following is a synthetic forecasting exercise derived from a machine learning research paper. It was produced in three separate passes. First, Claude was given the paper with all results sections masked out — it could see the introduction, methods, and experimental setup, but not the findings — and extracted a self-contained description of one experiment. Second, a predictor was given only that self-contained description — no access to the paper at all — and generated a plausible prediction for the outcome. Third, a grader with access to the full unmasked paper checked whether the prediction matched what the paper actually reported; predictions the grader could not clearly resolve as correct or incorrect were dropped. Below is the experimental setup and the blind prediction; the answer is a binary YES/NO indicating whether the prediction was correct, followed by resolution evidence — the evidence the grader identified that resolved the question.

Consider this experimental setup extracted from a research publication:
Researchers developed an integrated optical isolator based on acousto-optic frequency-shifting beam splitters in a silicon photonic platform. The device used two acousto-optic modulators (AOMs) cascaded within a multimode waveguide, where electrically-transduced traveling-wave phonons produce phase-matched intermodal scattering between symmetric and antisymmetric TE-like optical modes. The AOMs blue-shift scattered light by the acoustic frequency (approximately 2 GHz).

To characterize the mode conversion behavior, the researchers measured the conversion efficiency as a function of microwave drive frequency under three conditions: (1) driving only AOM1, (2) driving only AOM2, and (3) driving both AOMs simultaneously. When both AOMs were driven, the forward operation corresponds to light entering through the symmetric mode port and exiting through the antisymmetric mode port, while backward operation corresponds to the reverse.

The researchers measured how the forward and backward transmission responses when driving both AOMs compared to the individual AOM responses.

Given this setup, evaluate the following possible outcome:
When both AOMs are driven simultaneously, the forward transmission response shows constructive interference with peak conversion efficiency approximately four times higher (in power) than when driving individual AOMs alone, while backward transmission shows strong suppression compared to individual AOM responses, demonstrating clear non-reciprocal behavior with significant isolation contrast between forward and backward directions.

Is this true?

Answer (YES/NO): YES